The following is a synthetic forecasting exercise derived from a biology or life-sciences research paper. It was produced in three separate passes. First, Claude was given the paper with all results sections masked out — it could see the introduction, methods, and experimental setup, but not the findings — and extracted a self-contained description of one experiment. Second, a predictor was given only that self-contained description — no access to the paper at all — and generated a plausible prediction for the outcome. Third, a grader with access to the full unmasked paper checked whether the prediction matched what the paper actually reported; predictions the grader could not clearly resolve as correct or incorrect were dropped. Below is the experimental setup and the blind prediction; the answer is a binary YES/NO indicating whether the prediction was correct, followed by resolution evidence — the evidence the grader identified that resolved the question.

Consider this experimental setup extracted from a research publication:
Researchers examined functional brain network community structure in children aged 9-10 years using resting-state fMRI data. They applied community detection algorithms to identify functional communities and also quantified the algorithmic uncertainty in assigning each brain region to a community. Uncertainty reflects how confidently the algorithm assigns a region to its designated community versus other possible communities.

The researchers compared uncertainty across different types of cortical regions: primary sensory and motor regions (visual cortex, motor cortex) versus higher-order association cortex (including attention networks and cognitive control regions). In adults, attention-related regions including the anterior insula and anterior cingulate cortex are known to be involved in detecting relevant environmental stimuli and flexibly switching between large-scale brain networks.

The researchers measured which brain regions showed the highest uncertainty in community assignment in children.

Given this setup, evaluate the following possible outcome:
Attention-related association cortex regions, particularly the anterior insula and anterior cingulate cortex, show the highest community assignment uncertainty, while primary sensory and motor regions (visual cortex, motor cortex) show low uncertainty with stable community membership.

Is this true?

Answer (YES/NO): YES